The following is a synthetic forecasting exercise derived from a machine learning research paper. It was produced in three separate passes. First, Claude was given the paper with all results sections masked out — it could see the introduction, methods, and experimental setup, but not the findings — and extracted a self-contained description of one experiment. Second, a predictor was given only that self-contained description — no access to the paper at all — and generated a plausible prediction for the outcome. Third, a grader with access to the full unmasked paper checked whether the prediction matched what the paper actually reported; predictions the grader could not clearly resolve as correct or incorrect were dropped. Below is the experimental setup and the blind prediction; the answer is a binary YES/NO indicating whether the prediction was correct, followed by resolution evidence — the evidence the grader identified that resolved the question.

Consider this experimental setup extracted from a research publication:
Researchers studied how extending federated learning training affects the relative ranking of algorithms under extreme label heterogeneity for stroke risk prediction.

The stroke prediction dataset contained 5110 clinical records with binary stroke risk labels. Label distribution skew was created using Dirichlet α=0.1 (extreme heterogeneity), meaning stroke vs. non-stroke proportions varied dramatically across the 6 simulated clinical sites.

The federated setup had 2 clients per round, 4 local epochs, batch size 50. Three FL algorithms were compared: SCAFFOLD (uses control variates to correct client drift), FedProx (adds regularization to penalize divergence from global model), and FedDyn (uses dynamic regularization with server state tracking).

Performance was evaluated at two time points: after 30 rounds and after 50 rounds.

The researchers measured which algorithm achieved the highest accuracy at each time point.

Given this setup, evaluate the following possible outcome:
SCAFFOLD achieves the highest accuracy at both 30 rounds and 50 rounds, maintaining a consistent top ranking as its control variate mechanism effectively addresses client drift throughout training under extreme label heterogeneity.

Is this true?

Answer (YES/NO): NO